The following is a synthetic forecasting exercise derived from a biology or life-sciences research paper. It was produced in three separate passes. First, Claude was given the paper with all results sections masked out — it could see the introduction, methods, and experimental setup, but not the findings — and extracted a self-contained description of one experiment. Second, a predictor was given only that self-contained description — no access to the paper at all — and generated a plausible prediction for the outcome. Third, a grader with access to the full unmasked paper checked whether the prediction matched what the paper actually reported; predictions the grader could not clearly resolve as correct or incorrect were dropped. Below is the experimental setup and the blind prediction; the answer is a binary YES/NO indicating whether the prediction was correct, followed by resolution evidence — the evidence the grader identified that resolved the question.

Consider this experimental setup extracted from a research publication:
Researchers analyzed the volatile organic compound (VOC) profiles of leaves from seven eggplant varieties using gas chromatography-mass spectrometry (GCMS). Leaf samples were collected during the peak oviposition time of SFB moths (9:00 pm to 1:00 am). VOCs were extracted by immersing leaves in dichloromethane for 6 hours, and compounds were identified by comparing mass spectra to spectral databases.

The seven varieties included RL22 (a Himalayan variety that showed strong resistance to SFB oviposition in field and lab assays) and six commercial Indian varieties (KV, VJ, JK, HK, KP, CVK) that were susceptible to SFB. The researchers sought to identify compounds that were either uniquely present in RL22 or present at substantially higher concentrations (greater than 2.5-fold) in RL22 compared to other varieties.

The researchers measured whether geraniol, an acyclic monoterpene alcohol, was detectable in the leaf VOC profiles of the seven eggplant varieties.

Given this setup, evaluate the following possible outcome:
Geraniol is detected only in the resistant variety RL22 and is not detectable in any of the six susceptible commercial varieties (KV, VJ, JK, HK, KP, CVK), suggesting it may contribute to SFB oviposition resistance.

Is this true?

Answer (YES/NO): YES